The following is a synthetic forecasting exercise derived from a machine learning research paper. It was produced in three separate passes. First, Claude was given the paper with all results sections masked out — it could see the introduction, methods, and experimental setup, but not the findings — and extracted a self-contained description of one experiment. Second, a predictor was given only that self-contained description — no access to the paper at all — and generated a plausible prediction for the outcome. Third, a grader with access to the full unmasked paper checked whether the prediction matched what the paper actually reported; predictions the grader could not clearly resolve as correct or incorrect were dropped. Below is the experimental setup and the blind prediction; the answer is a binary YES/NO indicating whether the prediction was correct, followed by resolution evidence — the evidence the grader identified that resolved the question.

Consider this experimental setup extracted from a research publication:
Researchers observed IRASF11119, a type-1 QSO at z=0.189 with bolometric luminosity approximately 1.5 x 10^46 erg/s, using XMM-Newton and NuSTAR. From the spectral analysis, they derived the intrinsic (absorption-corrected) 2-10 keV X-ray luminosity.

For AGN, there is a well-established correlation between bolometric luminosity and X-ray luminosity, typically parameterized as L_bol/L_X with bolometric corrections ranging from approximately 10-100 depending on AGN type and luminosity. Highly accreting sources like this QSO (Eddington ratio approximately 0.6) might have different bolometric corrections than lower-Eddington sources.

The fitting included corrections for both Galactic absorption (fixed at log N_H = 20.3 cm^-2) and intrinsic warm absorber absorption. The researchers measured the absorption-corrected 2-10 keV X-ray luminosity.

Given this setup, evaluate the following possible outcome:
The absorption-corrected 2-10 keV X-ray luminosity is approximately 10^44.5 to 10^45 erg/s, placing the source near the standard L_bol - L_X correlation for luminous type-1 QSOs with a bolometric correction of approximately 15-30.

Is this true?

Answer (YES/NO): NO